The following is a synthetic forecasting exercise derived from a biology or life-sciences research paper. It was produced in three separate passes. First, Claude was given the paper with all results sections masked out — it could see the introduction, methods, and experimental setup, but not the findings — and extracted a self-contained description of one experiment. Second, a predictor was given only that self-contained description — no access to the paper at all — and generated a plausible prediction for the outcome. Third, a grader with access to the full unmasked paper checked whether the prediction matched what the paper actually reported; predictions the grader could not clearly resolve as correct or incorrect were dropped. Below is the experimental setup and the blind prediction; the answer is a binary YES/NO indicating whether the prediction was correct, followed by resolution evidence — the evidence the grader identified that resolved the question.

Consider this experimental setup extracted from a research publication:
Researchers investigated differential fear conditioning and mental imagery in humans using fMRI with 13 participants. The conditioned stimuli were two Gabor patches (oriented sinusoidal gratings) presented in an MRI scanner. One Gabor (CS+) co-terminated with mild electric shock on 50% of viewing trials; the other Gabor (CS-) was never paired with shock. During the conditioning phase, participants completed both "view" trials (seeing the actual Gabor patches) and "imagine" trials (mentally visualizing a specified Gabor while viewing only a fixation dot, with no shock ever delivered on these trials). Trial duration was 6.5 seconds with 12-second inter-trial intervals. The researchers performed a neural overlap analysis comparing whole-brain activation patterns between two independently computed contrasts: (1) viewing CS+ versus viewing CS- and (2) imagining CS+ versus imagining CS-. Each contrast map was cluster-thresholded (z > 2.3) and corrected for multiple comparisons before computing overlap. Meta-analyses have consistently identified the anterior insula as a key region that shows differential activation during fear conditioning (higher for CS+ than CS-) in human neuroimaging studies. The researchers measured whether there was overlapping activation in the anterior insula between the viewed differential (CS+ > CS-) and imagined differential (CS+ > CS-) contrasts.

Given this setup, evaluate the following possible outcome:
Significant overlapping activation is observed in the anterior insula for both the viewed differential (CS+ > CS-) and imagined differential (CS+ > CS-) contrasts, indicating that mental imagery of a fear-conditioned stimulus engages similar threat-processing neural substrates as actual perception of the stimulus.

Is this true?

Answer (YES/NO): YES